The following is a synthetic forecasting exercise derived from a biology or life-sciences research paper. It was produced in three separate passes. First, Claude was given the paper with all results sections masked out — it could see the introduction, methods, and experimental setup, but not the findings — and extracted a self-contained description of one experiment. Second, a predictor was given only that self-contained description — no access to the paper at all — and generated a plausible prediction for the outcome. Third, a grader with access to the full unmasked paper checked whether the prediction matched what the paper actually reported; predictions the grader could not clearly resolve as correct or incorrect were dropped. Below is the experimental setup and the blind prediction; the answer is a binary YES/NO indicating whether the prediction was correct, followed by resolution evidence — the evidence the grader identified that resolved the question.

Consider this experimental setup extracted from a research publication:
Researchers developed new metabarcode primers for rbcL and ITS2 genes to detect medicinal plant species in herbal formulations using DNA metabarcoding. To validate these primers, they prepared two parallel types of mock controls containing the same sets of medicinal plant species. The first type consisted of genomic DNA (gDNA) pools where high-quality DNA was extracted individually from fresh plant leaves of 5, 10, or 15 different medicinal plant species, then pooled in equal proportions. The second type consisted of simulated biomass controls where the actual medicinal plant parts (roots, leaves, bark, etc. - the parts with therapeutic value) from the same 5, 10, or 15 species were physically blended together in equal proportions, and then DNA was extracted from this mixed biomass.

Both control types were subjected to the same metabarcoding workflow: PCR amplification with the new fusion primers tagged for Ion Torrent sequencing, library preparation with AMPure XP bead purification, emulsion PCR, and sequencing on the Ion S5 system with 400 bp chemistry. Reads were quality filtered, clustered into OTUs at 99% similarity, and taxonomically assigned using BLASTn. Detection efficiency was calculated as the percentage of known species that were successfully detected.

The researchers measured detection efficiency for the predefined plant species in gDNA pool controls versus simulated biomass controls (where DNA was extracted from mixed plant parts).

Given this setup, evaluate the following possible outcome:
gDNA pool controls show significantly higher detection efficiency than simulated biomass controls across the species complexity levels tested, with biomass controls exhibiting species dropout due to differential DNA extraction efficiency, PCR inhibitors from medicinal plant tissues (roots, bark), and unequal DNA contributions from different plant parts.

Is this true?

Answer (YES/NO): YES